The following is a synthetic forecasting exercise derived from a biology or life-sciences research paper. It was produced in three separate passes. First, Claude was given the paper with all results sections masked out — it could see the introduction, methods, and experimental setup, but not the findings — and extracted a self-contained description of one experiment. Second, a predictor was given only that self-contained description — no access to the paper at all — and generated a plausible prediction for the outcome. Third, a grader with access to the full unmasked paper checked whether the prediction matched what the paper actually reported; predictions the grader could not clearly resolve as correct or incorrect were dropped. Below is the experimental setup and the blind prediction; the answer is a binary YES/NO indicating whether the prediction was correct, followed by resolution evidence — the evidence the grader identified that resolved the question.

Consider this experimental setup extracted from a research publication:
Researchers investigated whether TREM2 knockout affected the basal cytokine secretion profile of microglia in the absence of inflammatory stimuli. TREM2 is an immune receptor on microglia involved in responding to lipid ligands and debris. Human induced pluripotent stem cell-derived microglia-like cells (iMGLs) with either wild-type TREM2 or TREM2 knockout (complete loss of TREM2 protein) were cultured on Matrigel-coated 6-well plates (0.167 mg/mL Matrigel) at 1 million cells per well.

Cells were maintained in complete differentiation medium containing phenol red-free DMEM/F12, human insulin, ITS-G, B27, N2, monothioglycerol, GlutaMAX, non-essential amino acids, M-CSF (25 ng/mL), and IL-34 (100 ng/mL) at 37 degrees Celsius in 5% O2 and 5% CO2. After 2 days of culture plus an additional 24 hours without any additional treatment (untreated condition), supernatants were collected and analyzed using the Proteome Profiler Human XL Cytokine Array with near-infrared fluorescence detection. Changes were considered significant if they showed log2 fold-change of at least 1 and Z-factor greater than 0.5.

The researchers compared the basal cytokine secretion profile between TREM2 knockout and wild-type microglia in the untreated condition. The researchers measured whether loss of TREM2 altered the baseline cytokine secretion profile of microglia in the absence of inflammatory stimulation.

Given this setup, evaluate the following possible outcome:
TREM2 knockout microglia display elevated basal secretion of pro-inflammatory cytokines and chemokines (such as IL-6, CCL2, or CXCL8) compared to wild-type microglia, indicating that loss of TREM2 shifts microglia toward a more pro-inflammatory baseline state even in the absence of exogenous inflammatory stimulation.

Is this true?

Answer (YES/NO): NO